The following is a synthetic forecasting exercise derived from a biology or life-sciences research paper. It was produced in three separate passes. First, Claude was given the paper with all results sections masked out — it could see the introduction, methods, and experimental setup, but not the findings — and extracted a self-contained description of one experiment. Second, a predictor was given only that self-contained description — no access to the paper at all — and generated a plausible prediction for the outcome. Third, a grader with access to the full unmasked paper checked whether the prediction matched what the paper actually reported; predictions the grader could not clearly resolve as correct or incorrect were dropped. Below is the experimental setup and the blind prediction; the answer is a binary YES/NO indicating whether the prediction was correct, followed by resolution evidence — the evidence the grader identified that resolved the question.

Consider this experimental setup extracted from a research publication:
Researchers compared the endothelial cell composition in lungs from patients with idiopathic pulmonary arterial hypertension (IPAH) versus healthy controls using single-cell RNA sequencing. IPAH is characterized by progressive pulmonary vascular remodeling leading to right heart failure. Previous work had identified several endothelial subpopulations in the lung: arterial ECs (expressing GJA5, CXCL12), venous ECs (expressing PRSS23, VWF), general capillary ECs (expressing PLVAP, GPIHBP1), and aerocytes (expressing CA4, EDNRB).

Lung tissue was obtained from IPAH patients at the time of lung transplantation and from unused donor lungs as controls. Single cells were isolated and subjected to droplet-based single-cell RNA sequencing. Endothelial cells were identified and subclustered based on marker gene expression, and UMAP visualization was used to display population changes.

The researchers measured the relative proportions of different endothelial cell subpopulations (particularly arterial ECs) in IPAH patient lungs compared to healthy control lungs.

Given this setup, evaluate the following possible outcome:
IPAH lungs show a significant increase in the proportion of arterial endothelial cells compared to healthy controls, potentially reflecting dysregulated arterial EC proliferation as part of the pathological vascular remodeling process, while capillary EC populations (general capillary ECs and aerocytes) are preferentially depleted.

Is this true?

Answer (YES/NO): YES